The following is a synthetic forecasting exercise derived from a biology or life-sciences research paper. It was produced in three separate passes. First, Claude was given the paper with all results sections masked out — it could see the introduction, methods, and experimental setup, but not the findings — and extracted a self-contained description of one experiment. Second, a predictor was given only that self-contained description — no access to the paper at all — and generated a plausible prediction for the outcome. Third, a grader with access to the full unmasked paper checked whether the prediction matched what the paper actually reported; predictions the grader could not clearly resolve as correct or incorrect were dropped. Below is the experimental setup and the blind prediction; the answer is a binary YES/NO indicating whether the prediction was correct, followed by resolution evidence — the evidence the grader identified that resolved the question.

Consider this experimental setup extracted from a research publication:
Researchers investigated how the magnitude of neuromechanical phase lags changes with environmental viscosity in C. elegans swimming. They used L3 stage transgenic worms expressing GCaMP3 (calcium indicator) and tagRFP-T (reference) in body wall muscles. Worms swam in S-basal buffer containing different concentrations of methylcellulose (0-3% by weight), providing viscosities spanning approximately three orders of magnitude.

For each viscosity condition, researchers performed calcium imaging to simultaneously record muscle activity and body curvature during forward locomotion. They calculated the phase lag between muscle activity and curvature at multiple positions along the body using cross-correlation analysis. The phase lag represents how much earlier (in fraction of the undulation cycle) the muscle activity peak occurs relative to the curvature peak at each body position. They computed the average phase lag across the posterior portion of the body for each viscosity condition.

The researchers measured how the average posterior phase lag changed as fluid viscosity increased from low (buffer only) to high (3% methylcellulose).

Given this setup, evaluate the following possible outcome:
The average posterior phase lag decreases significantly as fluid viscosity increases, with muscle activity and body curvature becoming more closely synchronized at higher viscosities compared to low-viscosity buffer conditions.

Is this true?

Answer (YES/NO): NO